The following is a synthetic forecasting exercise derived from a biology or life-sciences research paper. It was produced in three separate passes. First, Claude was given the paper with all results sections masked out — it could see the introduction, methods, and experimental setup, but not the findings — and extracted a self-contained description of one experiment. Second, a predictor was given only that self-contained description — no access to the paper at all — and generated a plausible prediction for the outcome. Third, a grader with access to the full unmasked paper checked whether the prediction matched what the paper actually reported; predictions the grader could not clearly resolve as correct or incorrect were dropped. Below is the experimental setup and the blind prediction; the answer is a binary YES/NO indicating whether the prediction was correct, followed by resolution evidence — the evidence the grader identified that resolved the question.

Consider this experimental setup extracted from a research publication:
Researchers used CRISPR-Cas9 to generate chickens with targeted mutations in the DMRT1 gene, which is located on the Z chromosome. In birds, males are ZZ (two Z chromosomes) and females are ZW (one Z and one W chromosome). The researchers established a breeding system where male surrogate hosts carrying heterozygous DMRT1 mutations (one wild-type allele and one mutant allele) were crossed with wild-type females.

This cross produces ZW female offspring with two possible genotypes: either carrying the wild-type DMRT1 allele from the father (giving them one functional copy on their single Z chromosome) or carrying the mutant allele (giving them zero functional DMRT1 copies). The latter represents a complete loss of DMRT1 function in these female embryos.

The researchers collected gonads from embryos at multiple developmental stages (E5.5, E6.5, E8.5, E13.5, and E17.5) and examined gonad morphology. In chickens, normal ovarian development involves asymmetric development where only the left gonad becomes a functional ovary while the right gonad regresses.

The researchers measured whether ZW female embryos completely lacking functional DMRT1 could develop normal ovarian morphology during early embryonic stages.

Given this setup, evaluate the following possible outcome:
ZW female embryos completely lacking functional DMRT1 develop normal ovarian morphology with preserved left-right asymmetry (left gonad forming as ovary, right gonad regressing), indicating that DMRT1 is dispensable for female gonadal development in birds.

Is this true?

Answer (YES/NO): NO